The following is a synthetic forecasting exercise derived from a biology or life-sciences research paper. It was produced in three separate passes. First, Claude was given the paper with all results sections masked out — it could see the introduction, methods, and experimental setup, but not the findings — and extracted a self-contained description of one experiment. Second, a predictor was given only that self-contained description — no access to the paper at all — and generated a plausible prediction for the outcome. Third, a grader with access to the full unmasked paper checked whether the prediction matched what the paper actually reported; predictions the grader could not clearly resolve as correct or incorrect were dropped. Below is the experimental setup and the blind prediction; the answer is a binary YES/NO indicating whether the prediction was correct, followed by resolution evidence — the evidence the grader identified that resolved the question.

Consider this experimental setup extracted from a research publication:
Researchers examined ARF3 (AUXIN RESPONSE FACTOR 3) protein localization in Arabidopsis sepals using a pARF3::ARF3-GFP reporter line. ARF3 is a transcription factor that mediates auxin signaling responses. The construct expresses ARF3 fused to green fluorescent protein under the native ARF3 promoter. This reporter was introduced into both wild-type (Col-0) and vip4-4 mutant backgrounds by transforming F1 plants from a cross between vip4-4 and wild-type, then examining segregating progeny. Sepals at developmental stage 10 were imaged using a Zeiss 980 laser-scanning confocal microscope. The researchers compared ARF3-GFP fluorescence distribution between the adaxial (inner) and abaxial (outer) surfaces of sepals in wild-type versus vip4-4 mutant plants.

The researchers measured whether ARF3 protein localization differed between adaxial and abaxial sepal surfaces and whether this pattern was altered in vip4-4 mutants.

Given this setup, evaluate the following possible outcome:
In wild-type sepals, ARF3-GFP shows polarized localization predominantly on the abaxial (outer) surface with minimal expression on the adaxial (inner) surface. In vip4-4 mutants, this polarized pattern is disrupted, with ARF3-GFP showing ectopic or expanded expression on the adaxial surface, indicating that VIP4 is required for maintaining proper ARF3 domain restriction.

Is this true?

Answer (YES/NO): NO